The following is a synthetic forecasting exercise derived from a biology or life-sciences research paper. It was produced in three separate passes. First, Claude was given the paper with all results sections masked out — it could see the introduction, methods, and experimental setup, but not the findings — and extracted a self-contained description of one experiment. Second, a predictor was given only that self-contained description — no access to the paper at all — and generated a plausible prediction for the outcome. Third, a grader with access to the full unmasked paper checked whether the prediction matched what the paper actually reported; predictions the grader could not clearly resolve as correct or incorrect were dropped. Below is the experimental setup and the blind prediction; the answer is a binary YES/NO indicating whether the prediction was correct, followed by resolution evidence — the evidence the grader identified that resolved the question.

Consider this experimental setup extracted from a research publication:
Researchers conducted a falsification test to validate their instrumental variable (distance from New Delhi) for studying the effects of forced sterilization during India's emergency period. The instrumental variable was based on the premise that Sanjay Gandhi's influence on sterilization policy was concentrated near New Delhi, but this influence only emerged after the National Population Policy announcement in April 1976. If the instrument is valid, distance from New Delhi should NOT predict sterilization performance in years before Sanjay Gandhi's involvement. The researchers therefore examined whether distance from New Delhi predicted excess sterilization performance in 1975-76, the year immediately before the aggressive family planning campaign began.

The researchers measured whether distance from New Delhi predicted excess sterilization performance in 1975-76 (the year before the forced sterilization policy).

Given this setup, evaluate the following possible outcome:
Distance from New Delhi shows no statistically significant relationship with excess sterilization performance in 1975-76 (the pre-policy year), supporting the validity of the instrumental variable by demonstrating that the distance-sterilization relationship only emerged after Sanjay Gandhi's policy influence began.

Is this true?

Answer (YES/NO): YES